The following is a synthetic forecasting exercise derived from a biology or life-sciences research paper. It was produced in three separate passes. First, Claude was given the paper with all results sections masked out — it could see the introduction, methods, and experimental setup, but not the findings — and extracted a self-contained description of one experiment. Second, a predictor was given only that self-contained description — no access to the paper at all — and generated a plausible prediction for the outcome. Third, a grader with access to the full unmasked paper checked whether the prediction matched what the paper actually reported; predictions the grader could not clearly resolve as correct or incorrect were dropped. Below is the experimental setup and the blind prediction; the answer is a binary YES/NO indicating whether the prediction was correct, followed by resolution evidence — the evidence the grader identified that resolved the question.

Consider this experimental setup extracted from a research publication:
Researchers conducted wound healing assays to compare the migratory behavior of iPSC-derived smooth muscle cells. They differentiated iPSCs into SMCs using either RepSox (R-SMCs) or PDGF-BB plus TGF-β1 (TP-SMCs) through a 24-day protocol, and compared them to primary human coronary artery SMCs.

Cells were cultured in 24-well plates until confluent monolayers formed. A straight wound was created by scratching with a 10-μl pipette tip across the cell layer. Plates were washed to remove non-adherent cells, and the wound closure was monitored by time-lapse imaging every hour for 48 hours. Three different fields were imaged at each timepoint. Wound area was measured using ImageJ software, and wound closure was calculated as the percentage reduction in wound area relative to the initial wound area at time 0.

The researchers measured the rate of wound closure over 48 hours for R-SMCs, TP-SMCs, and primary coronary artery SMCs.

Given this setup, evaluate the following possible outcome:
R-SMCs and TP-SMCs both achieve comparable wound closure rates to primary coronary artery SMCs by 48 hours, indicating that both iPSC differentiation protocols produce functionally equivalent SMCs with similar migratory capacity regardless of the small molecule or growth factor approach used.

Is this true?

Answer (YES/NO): NO